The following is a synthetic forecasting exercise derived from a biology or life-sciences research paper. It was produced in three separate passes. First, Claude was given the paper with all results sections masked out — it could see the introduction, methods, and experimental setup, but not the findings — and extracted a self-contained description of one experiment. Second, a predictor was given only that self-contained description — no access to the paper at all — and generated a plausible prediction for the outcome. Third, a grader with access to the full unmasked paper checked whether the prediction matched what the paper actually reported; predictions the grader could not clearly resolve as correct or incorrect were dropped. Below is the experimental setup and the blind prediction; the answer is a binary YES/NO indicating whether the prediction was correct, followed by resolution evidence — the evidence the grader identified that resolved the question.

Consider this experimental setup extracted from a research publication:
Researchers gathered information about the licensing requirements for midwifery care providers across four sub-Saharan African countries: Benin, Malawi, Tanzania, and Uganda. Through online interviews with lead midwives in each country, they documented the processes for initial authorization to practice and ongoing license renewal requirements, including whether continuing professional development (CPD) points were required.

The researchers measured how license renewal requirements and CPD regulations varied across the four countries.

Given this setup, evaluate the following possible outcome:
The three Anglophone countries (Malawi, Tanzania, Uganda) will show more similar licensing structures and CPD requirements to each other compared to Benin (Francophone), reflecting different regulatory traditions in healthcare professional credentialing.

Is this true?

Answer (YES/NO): NO